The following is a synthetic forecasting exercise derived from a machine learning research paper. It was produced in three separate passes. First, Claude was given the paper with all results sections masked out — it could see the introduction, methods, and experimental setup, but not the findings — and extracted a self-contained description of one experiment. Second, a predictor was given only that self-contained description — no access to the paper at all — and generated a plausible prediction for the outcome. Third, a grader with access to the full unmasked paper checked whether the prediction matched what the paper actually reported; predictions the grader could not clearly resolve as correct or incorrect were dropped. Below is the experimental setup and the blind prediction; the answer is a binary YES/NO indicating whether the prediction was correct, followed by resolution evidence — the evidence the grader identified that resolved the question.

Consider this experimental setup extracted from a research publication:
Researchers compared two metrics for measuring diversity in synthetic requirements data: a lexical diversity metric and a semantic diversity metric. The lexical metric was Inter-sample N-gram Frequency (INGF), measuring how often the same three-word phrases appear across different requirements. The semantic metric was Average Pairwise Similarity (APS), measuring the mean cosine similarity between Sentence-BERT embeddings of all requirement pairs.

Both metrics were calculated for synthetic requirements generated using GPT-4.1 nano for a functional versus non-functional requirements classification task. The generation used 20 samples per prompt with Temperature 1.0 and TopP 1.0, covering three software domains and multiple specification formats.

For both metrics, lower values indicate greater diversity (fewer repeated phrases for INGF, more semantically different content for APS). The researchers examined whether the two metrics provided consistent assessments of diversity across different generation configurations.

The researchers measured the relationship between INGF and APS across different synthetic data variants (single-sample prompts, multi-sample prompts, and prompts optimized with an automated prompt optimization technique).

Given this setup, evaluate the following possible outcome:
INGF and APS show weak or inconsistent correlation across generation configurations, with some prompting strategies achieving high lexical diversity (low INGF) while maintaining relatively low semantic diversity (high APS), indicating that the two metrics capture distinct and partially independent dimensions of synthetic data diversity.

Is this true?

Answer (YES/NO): YES